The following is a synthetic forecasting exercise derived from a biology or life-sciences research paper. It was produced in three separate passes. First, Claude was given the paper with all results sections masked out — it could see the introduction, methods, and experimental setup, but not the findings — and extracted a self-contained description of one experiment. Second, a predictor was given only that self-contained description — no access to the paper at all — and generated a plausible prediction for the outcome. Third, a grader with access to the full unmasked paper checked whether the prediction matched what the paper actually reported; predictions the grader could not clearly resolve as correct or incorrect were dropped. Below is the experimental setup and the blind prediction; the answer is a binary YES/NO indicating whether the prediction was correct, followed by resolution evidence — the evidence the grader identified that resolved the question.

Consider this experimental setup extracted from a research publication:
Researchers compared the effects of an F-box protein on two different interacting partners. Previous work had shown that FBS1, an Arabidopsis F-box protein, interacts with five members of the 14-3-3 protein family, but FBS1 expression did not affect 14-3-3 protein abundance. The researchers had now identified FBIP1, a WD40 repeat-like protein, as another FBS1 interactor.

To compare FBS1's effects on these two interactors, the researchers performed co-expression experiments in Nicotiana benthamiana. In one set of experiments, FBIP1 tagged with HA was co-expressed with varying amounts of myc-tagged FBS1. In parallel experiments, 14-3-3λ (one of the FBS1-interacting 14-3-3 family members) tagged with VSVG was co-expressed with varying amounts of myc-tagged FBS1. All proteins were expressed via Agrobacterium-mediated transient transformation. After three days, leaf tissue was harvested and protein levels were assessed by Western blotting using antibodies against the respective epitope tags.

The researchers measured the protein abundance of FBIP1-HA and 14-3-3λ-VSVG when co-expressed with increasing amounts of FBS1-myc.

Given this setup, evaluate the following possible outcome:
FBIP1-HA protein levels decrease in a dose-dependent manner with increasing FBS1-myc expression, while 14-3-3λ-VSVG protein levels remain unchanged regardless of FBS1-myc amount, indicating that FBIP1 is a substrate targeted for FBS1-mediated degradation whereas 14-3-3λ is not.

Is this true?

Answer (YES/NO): YES